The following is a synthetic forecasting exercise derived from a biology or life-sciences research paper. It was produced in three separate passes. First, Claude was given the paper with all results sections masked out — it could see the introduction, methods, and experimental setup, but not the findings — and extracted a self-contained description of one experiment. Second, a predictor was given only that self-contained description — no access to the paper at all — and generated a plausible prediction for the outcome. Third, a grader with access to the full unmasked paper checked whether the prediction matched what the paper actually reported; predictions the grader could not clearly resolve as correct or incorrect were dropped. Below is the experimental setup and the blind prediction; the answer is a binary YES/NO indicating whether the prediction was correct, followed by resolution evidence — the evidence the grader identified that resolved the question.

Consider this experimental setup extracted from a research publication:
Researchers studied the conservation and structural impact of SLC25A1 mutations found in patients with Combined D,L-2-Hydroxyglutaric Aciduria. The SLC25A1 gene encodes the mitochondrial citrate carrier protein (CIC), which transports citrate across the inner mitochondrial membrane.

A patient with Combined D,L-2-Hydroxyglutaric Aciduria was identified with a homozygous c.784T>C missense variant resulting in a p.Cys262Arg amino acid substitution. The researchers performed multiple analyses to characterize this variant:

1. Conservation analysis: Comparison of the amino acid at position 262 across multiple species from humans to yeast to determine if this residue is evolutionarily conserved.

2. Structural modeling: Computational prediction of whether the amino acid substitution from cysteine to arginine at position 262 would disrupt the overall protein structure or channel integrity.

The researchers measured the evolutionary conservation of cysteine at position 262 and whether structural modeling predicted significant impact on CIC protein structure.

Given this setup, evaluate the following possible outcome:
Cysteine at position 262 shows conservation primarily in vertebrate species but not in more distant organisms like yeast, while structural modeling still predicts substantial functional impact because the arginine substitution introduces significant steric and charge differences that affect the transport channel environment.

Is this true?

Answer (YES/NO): NO